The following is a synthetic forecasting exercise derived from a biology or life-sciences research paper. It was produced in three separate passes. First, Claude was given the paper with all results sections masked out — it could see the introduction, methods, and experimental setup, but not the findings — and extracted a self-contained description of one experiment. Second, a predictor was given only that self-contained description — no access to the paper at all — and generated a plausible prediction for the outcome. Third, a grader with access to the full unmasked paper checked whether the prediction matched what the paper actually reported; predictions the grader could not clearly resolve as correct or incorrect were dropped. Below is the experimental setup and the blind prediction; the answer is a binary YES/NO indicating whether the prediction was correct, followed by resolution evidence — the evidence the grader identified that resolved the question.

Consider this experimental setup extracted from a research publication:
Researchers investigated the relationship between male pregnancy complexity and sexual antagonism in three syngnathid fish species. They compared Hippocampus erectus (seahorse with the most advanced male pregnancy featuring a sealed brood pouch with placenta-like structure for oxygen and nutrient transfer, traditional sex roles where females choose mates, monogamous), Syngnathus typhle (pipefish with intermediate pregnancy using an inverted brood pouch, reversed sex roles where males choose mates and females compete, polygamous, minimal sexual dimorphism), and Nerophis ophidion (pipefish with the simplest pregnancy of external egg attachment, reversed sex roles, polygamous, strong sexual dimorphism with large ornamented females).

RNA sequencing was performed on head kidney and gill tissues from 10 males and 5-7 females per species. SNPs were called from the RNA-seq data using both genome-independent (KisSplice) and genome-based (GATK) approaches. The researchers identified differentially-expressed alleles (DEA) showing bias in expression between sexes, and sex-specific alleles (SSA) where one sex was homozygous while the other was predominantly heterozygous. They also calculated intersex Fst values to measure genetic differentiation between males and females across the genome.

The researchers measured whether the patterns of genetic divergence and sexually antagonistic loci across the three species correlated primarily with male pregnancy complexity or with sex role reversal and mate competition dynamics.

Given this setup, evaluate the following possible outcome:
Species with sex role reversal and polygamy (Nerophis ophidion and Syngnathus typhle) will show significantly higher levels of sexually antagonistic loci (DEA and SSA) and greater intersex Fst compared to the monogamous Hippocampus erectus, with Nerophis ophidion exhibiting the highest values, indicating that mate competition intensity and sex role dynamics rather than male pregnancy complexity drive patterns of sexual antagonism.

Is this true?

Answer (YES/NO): NO